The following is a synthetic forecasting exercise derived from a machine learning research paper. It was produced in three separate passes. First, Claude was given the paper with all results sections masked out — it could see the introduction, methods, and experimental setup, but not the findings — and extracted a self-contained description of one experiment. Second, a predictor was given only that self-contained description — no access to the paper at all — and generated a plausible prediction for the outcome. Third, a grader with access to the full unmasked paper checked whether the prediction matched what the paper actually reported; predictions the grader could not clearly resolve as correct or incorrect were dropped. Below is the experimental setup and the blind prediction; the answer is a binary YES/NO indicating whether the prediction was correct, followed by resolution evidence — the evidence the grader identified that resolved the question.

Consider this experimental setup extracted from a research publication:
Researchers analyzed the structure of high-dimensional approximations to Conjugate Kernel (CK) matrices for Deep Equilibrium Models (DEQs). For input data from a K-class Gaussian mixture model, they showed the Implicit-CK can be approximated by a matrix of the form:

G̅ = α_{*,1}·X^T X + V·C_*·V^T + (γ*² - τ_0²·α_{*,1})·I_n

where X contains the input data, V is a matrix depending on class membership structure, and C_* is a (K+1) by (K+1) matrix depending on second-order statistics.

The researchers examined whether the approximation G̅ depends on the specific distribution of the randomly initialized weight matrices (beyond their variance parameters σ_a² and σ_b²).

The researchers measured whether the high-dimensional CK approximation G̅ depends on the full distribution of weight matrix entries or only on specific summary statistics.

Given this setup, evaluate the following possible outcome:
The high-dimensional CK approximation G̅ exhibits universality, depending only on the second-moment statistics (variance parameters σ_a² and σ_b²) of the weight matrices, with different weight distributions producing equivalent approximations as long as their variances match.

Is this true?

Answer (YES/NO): YES